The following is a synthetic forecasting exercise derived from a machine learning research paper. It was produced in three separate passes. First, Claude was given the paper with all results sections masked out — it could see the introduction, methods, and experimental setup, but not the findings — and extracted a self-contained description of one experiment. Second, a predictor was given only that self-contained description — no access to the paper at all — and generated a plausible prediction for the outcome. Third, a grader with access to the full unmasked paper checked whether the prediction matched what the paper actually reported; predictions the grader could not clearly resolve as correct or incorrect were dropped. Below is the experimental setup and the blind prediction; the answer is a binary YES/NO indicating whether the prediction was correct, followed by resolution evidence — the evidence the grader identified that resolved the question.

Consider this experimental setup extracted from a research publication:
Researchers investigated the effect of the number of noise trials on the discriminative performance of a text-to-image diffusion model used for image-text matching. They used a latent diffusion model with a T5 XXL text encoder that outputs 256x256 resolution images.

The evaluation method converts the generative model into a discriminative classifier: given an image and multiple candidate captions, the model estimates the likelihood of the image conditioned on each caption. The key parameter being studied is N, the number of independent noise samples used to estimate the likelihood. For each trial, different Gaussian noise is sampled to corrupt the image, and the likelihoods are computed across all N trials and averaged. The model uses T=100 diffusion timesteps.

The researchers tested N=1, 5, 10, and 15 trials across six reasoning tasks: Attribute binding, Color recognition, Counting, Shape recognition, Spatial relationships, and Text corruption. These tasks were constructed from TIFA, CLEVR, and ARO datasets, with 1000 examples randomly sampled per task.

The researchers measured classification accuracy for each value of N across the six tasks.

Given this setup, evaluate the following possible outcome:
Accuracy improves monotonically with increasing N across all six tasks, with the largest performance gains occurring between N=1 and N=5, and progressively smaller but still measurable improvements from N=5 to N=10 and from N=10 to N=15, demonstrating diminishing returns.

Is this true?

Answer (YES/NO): NO